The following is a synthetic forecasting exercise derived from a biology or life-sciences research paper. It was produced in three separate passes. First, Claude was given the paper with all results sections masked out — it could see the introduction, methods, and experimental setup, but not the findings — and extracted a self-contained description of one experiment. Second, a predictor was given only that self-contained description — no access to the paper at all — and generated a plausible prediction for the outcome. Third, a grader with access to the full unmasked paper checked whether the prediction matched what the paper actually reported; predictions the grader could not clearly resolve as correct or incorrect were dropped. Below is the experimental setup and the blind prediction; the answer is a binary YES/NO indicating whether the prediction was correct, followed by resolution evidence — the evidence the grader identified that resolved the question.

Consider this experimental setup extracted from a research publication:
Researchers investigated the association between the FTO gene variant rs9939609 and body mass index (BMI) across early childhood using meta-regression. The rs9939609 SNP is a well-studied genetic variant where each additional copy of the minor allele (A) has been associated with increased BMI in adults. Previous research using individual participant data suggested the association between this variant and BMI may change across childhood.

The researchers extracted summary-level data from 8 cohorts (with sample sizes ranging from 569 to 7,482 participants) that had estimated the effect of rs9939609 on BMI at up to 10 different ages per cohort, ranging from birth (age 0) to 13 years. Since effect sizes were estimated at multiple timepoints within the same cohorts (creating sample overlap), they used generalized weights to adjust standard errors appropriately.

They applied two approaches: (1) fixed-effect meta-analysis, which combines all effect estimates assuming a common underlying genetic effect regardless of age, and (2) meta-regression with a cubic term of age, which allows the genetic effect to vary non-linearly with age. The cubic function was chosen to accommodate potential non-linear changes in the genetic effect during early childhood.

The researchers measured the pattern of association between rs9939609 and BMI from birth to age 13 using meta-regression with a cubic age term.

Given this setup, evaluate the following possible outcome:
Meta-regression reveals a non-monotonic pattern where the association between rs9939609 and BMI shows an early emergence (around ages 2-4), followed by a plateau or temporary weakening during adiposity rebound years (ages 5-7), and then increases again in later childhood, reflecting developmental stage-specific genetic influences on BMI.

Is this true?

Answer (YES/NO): NO